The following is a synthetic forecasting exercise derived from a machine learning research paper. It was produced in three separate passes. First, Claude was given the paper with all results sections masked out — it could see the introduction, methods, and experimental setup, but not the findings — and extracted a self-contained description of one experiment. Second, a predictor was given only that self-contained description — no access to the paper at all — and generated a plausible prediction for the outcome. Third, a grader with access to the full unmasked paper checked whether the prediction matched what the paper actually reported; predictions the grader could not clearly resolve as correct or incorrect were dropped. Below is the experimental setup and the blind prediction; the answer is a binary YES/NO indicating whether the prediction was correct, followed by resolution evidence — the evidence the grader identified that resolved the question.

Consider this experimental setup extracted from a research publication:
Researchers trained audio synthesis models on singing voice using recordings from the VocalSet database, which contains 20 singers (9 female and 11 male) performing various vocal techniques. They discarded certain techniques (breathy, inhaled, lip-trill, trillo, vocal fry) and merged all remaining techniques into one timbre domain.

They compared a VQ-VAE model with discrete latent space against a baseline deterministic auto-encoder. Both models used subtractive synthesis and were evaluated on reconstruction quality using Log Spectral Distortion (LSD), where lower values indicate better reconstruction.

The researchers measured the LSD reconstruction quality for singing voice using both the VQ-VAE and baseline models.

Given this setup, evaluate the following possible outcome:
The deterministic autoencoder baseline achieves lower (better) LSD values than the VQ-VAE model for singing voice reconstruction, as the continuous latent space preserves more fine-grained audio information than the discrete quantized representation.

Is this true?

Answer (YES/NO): YES